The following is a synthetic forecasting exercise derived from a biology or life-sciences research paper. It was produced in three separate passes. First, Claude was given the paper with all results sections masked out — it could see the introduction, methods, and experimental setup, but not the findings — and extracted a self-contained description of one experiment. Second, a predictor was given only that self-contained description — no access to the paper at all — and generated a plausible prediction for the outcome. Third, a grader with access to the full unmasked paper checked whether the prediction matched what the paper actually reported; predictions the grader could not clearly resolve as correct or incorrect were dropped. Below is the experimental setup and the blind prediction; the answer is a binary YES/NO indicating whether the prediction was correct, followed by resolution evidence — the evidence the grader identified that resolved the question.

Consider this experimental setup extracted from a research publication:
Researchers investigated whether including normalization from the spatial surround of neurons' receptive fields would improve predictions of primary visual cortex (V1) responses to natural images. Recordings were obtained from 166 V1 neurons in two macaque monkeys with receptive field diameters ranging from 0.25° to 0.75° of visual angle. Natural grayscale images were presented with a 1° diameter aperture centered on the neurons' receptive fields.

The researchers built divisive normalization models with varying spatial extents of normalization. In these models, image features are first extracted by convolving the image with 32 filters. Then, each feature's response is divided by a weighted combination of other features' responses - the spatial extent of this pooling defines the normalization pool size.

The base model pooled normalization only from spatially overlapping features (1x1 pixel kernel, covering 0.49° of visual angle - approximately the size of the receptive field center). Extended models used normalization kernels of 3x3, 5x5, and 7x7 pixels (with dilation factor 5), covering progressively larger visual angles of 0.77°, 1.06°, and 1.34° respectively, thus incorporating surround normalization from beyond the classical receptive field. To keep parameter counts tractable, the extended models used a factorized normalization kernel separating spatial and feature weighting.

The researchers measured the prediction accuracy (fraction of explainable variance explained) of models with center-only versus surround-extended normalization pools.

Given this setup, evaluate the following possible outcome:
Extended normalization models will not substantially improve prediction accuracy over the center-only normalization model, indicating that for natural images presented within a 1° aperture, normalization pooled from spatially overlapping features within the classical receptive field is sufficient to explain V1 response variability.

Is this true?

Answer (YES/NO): YES